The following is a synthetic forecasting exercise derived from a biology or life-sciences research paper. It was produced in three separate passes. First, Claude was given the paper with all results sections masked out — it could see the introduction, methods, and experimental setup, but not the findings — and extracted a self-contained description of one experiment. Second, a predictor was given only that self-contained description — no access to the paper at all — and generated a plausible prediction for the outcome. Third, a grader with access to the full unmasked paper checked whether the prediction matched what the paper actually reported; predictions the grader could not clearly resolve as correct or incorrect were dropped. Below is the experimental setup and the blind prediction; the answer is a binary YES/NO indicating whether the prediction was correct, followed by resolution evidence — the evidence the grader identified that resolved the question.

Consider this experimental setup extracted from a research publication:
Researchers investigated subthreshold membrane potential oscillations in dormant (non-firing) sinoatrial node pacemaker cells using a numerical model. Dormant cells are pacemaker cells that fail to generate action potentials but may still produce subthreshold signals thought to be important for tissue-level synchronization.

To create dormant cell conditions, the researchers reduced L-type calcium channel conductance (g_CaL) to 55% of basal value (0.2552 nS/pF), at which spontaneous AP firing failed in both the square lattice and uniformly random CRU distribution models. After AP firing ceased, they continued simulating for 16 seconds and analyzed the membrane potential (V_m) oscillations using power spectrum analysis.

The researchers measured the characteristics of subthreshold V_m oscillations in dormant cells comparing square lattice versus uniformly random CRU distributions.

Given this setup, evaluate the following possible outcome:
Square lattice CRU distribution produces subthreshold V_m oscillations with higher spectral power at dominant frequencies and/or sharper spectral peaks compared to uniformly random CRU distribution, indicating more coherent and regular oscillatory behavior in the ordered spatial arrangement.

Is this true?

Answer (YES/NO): NO